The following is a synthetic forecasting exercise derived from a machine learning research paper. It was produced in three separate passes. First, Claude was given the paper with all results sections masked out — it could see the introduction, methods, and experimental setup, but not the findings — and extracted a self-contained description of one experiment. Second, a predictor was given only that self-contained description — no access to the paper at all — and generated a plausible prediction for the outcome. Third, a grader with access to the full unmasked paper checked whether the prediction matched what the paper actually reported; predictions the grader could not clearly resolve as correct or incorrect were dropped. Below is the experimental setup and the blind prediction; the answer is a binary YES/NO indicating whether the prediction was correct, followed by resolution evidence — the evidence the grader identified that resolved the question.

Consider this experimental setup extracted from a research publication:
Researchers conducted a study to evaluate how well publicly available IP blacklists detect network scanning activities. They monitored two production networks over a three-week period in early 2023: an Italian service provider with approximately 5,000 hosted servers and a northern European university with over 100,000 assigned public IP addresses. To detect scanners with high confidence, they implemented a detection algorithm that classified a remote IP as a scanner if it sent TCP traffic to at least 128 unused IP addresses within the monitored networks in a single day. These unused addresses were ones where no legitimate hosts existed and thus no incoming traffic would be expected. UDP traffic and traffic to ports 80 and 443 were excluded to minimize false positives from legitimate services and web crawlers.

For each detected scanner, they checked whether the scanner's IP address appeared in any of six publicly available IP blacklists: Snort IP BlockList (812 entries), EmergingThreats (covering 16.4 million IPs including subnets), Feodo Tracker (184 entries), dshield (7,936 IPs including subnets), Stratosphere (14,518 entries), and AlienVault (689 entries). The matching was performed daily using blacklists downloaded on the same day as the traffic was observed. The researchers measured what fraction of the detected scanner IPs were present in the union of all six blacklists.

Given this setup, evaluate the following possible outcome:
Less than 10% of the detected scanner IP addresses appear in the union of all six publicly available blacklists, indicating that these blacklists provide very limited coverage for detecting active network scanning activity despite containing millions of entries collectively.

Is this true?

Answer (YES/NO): NO